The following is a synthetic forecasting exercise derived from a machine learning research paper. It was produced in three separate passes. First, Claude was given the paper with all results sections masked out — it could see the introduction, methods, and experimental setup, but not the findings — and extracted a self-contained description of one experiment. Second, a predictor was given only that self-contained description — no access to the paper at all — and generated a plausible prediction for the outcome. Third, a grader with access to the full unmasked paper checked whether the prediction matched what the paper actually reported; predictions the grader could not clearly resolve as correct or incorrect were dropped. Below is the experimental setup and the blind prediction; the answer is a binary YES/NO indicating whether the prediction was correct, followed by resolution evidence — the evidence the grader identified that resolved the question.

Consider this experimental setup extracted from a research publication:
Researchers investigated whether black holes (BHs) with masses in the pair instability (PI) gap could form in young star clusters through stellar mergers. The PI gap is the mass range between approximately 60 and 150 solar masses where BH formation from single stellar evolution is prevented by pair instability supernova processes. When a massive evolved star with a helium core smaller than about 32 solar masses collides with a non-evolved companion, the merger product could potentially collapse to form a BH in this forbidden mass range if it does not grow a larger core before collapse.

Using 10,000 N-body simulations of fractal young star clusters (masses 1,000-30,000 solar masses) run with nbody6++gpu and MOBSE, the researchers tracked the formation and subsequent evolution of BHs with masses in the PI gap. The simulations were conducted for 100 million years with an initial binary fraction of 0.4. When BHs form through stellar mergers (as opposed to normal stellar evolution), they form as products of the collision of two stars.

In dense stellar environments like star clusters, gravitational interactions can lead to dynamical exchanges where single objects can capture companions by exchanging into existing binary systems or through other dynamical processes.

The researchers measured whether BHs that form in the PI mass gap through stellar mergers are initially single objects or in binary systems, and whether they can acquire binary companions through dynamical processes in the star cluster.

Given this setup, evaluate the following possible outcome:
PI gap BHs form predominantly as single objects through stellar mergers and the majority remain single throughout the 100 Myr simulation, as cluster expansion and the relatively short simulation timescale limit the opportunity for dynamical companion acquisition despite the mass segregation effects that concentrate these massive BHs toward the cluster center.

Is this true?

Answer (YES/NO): NO